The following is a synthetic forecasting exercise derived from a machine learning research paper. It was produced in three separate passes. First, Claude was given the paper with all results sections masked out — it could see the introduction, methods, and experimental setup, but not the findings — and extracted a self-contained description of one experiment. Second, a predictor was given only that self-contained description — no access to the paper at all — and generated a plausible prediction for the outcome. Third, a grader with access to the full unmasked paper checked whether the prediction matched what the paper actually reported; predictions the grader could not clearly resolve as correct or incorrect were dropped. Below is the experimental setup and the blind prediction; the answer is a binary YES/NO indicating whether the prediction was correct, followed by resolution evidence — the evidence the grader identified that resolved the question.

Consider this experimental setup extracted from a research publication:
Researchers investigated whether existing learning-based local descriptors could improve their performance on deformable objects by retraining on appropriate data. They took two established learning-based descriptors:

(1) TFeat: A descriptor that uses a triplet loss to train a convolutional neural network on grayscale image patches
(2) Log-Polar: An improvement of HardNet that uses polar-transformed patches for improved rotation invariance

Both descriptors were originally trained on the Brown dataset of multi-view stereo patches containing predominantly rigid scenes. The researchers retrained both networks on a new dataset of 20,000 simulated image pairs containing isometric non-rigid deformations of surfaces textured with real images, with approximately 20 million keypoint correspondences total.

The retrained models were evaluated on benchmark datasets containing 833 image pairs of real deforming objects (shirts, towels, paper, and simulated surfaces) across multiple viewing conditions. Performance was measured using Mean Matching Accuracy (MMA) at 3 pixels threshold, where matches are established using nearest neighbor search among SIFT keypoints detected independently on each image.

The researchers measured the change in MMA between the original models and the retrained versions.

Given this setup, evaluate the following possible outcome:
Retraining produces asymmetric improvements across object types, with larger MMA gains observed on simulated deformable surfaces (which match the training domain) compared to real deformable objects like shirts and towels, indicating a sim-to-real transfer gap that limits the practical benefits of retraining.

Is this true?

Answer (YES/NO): NO